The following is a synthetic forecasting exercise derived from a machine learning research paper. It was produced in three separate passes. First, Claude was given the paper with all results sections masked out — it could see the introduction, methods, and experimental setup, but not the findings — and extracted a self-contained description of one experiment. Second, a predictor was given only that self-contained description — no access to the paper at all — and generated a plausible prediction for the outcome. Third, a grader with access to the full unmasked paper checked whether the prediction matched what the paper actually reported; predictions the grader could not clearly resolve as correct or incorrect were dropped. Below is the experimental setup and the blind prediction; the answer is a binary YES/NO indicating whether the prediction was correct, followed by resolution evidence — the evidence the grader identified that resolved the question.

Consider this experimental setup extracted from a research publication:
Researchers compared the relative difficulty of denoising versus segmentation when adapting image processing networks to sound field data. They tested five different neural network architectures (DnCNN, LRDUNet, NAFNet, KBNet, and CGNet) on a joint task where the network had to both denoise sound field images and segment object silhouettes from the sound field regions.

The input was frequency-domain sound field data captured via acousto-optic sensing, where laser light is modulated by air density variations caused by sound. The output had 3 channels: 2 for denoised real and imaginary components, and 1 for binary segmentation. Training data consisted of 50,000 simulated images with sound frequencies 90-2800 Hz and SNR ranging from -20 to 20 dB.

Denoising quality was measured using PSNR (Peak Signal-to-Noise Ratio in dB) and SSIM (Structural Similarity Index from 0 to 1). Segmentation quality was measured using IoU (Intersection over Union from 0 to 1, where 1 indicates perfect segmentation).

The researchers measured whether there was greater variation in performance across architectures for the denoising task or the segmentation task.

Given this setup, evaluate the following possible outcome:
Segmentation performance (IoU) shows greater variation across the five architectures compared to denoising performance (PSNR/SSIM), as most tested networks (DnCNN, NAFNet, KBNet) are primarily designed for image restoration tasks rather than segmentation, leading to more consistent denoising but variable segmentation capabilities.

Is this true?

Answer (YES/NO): YES